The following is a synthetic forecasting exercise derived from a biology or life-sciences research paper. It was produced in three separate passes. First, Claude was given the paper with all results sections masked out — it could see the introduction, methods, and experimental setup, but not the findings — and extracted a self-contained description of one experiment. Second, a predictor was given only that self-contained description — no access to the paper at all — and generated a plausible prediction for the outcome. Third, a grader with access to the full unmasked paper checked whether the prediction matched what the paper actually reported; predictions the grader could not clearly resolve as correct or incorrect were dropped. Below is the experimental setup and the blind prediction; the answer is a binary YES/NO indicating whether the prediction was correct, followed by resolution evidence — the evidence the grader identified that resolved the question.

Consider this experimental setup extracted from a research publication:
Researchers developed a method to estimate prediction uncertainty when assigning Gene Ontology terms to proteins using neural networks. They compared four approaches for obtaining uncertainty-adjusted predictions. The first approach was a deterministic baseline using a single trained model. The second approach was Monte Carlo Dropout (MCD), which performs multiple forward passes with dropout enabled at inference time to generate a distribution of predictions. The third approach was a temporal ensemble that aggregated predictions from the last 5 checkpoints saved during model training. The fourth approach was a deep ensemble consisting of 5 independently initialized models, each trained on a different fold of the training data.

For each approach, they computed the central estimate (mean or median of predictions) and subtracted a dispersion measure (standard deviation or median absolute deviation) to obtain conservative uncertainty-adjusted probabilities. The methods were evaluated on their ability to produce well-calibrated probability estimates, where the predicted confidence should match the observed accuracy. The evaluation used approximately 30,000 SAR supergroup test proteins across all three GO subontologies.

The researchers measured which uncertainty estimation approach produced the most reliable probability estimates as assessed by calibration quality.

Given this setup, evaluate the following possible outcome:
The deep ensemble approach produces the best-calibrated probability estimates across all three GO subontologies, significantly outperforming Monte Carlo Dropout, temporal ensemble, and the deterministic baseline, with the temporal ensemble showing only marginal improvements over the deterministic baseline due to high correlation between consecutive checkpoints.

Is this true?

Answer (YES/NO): NO